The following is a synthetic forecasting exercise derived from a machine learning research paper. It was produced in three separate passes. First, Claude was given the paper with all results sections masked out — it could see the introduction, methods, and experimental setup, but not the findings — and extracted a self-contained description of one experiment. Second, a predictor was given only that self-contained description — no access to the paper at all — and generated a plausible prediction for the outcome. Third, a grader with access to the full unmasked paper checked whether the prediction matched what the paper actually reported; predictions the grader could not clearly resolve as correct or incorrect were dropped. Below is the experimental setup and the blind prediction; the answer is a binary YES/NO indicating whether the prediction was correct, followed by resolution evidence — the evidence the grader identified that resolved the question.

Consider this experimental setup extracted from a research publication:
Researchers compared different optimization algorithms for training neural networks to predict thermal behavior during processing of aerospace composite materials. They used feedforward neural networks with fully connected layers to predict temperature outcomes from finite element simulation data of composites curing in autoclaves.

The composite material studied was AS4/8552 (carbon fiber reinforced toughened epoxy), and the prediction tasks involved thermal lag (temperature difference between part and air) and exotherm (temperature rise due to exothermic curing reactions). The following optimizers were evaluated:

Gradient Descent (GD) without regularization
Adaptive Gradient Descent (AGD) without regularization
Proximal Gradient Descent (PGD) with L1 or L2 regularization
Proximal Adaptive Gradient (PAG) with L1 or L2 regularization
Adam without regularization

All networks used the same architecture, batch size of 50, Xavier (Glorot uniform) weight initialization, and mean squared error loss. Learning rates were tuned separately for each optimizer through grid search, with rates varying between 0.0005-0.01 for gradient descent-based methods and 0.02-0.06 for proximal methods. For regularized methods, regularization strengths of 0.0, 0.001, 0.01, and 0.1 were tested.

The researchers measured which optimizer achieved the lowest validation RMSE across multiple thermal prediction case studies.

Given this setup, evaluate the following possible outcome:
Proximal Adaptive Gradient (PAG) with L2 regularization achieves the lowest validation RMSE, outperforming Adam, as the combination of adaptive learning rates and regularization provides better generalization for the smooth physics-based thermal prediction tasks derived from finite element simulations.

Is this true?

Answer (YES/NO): NO